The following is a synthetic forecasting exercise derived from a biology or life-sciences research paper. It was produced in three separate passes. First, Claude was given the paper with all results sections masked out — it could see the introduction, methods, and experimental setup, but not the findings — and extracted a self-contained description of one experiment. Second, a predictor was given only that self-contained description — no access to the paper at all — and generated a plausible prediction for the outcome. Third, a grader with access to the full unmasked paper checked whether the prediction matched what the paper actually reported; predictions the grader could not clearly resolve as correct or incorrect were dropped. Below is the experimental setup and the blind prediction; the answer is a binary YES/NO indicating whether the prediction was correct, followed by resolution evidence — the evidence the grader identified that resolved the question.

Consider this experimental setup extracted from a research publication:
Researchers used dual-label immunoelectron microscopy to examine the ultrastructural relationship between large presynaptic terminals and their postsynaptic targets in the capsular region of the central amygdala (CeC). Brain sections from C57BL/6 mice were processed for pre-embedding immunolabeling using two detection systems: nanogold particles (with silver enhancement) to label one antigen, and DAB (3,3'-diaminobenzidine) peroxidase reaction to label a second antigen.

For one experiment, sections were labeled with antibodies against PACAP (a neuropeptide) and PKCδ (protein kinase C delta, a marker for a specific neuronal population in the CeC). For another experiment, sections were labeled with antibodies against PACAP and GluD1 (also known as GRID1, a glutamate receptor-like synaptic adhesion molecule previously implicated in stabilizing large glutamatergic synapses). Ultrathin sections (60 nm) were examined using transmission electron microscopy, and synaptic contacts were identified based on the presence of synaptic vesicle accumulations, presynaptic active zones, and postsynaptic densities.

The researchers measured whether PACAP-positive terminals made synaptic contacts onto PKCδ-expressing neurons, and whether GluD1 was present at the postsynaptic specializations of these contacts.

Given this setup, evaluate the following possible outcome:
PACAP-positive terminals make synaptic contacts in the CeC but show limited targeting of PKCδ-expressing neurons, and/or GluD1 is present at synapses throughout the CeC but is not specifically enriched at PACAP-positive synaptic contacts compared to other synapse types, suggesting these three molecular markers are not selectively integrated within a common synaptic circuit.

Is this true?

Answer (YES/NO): NO